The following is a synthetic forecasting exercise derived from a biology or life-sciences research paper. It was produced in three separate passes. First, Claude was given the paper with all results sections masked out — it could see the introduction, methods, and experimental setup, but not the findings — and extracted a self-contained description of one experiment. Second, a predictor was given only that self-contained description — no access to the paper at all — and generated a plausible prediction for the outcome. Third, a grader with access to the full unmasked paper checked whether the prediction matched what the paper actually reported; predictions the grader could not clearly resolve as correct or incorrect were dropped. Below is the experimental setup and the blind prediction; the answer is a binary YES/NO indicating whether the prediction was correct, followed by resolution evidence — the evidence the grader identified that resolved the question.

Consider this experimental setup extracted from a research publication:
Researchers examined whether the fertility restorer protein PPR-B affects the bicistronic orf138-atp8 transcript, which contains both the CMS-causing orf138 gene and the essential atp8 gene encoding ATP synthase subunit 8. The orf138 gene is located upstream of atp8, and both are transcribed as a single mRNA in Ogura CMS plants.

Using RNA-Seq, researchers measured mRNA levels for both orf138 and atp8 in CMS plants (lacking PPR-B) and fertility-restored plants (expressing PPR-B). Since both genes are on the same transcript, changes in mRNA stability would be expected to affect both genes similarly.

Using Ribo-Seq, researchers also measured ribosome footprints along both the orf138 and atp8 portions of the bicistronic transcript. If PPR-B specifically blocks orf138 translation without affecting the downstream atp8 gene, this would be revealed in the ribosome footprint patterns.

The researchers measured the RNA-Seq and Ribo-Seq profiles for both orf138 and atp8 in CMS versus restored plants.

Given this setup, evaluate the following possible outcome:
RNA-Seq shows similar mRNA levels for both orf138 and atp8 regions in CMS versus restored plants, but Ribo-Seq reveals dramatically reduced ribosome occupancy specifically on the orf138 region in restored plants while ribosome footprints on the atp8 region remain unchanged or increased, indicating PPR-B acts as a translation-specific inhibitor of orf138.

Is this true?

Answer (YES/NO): YES